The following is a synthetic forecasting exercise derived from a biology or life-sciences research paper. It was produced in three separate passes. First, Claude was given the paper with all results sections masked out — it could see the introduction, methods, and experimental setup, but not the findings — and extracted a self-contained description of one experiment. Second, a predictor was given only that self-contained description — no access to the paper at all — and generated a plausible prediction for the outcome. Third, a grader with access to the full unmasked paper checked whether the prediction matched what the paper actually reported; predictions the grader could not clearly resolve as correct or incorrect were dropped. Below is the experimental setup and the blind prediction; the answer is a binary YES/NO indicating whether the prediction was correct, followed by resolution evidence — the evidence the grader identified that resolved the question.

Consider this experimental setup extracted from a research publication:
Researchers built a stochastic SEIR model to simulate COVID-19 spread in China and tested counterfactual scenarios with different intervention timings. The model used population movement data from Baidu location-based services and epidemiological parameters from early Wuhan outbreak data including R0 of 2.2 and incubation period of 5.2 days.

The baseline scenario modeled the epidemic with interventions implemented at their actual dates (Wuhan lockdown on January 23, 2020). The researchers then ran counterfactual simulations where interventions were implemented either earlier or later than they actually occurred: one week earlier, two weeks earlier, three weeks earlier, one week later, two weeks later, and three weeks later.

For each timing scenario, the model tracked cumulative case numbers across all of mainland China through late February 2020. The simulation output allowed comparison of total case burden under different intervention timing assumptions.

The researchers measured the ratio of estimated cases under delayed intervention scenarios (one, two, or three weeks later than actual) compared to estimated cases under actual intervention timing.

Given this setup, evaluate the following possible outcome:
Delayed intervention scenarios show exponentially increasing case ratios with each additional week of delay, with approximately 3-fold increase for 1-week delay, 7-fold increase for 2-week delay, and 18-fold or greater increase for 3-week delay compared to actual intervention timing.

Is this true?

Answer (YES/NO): YES